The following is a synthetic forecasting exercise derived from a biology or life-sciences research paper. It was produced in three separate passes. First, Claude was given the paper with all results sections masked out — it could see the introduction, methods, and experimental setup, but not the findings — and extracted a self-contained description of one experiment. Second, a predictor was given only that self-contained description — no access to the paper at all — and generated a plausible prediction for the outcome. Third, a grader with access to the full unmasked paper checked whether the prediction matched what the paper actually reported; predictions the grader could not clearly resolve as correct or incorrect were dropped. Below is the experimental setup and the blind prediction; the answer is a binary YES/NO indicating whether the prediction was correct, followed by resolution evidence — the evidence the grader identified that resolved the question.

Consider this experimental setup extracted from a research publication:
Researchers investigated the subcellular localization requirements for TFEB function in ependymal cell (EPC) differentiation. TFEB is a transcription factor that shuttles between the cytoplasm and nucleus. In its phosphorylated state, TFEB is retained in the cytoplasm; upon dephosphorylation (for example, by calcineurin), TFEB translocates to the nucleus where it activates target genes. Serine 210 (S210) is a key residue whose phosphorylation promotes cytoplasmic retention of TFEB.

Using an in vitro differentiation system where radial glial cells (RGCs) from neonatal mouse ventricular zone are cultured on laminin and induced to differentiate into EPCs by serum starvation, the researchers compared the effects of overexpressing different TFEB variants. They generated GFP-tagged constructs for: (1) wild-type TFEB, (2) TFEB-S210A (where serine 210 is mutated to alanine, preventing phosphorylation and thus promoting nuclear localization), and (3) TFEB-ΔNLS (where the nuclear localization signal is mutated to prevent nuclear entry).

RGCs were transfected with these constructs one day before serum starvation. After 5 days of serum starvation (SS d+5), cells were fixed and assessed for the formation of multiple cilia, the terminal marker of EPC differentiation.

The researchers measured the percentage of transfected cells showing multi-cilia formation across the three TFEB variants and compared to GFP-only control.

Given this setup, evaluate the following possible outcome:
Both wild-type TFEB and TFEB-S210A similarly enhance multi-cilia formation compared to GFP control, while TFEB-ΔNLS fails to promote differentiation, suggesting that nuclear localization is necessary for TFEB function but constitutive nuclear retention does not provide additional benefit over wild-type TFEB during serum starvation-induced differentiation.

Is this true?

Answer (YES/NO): NO